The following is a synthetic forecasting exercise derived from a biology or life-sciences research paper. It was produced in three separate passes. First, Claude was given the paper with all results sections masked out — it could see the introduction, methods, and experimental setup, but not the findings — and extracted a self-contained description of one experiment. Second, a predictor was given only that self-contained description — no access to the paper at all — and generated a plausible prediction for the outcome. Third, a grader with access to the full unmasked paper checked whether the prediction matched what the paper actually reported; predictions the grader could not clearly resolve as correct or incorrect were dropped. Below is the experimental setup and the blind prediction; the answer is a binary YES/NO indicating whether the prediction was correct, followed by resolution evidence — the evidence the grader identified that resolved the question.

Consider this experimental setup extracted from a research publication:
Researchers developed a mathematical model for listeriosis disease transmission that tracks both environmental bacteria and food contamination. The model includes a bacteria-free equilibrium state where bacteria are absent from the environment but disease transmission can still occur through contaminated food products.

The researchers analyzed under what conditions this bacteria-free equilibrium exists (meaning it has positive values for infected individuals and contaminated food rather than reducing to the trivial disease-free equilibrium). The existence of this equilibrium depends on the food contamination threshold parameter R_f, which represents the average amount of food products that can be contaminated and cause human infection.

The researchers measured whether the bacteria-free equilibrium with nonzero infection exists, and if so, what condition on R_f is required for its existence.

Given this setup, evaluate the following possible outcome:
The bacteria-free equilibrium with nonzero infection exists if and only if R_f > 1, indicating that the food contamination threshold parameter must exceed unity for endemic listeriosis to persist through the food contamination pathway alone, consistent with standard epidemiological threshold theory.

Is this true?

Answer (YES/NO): YES